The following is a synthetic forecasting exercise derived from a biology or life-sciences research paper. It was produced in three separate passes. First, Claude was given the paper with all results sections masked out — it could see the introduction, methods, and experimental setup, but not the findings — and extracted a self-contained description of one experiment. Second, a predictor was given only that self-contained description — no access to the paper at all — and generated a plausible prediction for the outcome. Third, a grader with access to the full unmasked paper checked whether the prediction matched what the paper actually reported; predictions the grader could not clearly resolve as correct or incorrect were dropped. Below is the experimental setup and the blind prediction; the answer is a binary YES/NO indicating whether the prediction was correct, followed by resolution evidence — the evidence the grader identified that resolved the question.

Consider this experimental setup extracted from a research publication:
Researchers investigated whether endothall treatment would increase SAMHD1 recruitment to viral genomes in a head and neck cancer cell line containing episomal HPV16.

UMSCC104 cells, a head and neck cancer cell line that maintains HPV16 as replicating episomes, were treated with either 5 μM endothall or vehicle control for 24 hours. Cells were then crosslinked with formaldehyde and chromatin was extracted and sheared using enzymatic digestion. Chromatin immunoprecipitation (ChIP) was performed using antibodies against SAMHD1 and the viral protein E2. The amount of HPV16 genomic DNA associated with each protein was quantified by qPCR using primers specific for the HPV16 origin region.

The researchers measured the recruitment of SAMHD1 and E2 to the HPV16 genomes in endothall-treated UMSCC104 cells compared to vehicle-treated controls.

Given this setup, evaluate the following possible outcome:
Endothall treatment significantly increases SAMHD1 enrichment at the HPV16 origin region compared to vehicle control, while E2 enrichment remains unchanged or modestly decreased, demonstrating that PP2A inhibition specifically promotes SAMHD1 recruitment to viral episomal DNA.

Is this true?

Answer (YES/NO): NO